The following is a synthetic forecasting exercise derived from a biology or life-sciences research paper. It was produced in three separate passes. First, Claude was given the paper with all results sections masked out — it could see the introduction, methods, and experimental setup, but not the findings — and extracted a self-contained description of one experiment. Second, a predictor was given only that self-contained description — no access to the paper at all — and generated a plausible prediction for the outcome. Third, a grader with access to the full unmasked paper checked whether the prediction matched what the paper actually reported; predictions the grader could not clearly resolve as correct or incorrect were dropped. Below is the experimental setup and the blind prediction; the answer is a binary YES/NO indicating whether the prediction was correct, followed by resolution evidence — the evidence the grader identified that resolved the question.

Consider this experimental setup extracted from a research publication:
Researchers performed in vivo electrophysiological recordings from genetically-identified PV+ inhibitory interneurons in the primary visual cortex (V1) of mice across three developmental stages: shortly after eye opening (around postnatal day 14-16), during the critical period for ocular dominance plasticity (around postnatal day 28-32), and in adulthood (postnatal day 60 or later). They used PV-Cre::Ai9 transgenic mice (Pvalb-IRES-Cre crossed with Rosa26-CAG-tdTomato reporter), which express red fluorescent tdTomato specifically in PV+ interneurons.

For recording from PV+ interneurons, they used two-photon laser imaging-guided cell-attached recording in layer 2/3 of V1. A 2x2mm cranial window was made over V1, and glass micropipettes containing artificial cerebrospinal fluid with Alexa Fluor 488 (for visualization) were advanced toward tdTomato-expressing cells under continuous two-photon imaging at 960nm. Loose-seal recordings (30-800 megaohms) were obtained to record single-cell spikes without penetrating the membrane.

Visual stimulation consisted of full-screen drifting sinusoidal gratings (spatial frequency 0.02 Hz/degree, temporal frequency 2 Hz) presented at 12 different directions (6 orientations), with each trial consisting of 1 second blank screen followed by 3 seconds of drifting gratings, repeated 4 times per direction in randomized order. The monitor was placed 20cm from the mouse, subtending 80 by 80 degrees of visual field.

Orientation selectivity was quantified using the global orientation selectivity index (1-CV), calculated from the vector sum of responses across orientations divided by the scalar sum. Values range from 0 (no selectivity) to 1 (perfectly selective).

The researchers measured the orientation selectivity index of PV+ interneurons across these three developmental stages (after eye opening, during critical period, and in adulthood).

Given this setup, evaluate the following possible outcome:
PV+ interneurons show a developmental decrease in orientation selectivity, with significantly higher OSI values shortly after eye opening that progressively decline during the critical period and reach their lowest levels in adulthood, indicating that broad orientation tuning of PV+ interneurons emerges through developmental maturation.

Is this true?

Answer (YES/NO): NO